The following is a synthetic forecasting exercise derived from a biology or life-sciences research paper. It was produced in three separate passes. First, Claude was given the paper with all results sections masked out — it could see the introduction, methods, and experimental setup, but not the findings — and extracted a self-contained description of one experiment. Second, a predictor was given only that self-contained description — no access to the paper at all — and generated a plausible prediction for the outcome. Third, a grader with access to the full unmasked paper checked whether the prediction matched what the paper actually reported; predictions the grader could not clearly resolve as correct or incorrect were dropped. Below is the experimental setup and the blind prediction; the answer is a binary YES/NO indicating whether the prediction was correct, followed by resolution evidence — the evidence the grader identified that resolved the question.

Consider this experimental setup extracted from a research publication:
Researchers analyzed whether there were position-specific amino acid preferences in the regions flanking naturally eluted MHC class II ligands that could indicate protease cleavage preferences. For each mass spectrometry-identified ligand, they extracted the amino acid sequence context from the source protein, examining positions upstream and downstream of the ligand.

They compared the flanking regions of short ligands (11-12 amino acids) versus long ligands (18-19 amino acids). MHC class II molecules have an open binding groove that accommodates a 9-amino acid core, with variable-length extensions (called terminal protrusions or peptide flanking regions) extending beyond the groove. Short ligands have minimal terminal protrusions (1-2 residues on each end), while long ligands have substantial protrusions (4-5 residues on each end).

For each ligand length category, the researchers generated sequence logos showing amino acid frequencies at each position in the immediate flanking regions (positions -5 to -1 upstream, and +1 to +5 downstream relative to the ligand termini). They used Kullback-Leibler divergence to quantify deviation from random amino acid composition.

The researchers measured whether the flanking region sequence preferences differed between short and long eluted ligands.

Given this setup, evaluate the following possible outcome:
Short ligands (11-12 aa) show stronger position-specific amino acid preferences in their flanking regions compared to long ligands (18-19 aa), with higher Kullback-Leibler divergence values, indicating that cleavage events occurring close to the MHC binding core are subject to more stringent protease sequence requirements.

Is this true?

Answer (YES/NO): NO